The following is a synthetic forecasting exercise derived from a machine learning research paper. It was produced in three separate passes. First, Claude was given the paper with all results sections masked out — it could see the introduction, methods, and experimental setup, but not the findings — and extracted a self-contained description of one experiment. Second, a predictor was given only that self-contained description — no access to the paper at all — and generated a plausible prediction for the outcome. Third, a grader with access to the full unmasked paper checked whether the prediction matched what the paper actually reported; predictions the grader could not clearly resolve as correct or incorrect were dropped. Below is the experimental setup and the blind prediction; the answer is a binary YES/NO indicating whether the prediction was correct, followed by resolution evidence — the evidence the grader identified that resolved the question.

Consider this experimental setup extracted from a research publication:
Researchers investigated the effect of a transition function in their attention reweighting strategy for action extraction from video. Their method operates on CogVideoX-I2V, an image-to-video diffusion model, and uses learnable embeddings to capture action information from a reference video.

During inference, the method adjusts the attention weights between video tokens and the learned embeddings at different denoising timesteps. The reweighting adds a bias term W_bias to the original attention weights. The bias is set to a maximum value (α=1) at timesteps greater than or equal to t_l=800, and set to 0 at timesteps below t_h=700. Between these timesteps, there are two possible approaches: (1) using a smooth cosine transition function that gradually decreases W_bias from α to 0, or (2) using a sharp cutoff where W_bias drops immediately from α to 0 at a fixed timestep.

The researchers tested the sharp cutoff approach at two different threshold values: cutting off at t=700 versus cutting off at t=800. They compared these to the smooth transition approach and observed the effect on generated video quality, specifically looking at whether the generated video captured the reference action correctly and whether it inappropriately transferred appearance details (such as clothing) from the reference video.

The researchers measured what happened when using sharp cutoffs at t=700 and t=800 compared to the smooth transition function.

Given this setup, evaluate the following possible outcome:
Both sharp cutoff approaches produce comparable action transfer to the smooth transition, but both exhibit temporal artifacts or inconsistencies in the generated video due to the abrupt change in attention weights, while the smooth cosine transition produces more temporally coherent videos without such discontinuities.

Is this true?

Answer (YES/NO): NO